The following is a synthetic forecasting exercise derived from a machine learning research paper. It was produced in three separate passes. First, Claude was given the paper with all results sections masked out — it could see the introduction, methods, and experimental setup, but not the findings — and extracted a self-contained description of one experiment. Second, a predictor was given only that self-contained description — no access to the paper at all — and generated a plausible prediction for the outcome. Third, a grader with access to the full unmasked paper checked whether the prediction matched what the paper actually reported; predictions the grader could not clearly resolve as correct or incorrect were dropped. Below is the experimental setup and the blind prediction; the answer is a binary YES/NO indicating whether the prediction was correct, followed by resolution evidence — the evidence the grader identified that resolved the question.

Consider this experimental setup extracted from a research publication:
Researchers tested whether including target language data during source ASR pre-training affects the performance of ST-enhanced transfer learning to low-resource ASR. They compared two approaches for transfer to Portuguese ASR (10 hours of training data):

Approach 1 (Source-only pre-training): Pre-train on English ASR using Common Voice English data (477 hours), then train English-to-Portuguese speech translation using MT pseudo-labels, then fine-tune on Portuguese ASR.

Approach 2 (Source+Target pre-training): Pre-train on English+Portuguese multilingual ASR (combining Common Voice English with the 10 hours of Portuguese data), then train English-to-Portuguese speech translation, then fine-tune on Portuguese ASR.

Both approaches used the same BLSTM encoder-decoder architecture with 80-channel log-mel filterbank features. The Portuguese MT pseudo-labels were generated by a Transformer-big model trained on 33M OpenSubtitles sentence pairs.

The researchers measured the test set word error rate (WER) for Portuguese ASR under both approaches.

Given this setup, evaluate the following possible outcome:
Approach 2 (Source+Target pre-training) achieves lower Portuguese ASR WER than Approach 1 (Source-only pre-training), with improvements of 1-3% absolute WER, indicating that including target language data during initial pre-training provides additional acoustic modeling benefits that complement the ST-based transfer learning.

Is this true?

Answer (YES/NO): YES